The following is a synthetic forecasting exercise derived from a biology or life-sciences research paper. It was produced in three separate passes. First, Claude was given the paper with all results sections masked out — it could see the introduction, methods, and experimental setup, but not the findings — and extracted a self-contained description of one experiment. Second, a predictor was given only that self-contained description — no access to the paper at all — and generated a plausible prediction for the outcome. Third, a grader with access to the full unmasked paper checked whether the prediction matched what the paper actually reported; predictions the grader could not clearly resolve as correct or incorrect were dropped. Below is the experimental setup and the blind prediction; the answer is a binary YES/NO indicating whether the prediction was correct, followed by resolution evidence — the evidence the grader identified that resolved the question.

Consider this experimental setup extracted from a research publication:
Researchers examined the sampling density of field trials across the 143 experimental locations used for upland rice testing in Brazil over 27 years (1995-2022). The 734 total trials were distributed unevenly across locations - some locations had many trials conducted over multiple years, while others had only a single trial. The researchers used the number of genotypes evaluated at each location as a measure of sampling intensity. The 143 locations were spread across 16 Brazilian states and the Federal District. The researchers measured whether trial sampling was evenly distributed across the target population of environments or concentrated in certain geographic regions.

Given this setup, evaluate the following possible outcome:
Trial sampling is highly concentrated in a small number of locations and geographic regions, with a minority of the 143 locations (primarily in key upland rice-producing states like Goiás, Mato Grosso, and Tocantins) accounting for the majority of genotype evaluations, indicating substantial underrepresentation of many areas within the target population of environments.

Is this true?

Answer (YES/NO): NO